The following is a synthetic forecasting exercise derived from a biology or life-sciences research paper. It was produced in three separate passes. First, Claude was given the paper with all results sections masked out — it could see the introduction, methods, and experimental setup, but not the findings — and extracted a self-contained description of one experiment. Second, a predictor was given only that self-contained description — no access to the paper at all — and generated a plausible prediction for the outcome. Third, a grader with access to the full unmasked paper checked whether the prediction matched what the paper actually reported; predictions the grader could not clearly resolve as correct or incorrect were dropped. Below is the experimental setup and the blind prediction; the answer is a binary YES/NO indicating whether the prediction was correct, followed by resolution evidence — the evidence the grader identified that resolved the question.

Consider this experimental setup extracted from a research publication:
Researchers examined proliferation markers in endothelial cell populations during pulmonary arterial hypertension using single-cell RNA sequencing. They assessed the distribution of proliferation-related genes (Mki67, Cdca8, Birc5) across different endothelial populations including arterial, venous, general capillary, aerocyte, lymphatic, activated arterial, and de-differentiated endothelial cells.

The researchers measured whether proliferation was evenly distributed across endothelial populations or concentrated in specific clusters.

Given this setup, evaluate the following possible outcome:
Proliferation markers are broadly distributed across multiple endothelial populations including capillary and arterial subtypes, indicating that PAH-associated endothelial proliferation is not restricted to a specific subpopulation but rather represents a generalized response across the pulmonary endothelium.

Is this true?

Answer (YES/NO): NO